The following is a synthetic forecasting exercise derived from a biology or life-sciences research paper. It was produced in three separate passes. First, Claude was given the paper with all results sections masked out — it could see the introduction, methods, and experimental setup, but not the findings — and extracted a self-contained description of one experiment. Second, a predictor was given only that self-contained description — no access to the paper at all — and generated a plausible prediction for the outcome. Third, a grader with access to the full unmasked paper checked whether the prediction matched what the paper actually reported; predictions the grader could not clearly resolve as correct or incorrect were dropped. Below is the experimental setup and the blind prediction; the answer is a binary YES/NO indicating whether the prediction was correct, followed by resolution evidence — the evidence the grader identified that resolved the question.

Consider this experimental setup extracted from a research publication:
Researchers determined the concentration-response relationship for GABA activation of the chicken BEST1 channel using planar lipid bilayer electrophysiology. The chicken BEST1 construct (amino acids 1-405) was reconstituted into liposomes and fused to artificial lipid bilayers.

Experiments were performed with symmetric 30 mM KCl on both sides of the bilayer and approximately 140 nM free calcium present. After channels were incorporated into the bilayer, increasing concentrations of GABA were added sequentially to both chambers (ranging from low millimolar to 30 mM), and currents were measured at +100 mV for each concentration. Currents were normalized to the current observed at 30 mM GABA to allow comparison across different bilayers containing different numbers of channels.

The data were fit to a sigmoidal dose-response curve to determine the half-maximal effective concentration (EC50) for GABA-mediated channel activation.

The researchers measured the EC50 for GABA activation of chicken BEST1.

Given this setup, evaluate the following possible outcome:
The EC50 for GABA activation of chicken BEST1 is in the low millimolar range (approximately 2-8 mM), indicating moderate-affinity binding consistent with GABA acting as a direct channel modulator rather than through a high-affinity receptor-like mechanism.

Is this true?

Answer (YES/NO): YES